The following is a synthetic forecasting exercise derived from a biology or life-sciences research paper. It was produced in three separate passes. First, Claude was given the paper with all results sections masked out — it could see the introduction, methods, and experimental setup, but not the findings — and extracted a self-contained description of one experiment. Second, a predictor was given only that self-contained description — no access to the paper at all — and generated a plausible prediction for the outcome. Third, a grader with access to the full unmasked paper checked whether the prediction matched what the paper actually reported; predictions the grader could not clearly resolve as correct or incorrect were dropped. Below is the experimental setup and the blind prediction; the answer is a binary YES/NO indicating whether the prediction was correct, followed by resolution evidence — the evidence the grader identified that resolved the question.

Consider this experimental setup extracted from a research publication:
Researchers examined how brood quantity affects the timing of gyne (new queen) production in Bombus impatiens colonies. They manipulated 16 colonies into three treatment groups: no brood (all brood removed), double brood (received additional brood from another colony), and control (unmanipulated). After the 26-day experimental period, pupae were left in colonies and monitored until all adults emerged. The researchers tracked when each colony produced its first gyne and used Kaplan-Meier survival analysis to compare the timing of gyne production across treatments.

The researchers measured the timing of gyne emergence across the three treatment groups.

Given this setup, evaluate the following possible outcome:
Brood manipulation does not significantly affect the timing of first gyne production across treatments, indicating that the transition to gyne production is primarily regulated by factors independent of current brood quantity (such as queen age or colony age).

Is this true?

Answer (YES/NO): NO